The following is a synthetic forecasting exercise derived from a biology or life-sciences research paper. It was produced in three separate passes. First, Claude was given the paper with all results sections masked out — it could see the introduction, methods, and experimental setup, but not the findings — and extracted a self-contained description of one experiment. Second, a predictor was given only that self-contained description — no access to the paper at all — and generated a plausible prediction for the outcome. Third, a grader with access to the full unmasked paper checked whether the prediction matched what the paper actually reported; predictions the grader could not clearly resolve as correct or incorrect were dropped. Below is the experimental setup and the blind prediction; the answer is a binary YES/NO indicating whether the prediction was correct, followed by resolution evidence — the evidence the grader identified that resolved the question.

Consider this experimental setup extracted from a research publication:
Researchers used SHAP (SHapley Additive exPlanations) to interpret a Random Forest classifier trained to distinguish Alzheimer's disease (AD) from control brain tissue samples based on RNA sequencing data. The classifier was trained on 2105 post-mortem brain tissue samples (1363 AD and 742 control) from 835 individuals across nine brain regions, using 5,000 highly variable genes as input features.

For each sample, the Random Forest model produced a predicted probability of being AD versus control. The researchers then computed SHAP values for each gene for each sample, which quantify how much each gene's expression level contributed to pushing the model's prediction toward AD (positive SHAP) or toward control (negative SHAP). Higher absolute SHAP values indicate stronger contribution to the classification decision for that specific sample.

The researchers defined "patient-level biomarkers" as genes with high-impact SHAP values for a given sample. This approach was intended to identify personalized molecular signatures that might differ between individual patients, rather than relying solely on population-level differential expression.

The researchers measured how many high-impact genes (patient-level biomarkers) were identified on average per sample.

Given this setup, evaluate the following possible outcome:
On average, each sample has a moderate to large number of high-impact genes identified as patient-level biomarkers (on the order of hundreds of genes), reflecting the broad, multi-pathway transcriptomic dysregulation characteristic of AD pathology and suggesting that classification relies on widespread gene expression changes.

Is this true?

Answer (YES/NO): YES